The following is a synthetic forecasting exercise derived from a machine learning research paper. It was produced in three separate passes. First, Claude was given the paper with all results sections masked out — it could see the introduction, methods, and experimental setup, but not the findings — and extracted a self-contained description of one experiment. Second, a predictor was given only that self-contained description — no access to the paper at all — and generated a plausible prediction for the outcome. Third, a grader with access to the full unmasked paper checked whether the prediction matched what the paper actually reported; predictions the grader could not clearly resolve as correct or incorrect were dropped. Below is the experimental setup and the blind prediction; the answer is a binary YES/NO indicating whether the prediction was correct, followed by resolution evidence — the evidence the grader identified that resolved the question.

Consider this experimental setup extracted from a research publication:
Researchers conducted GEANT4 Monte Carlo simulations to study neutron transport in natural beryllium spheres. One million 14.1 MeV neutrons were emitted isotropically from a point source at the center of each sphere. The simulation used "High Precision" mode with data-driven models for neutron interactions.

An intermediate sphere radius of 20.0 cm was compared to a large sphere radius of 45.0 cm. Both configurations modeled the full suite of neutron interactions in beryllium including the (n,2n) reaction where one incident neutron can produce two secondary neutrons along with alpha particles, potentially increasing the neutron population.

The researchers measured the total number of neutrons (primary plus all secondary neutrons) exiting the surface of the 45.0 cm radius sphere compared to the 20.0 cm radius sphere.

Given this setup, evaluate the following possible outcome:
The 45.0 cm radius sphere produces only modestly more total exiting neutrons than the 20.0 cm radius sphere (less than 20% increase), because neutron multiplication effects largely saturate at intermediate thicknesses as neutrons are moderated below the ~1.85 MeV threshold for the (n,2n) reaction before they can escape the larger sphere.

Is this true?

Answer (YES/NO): NO